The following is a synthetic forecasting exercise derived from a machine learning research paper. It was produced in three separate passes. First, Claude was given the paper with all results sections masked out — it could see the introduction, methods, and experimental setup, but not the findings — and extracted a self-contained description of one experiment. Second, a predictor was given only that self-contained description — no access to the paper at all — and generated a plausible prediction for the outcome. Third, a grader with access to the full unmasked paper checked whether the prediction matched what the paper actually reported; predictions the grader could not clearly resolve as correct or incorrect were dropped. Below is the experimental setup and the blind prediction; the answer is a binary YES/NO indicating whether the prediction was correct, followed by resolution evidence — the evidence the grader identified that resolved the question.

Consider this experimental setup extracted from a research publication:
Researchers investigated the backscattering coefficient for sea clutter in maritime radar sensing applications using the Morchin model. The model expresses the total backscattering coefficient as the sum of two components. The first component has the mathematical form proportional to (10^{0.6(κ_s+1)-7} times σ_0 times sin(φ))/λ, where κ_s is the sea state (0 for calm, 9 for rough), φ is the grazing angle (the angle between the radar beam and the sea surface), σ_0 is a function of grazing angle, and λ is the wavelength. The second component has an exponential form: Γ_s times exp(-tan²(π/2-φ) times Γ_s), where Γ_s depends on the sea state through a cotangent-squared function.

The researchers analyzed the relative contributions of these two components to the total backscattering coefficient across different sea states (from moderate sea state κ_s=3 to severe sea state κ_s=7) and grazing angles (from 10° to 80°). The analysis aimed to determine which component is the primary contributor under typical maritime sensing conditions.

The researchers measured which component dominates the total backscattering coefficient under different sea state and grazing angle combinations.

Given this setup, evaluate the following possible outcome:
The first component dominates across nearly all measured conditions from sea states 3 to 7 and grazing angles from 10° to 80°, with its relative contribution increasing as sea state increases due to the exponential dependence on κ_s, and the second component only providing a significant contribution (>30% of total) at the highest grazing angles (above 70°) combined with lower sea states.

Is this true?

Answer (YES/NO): NO